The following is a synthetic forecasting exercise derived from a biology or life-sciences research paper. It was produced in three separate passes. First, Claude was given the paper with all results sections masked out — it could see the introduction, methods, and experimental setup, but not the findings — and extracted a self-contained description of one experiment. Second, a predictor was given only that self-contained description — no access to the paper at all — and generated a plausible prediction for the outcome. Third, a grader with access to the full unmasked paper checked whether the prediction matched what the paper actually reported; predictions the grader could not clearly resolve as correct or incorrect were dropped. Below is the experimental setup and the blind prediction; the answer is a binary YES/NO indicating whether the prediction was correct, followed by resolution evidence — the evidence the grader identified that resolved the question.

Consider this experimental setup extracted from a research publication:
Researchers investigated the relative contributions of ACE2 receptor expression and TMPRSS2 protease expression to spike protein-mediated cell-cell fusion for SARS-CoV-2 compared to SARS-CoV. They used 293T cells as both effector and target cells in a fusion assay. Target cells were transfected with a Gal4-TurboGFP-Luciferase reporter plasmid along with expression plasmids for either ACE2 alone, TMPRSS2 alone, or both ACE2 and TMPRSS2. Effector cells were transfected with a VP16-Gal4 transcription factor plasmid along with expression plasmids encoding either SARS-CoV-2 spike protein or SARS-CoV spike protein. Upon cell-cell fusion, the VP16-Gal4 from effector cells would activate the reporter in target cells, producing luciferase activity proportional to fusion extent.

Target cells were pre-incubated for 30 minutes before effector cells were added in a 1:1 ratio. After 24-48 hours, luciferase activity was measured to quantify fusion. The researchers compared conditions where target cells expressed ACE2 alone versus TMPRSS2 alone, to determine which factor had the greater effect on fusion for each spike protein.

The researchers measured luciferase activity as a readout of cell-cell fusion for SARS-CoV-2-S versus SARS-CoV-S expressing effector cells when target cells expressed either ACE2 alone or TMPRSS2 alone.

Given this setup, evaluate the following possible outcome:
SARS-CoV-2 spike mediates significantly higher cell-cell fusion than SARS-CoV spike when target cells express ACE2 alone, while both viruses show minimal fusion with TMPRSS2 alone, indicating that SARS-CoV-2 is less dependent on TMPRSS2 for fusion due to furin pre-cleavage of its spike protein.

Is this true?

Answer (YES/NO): NO